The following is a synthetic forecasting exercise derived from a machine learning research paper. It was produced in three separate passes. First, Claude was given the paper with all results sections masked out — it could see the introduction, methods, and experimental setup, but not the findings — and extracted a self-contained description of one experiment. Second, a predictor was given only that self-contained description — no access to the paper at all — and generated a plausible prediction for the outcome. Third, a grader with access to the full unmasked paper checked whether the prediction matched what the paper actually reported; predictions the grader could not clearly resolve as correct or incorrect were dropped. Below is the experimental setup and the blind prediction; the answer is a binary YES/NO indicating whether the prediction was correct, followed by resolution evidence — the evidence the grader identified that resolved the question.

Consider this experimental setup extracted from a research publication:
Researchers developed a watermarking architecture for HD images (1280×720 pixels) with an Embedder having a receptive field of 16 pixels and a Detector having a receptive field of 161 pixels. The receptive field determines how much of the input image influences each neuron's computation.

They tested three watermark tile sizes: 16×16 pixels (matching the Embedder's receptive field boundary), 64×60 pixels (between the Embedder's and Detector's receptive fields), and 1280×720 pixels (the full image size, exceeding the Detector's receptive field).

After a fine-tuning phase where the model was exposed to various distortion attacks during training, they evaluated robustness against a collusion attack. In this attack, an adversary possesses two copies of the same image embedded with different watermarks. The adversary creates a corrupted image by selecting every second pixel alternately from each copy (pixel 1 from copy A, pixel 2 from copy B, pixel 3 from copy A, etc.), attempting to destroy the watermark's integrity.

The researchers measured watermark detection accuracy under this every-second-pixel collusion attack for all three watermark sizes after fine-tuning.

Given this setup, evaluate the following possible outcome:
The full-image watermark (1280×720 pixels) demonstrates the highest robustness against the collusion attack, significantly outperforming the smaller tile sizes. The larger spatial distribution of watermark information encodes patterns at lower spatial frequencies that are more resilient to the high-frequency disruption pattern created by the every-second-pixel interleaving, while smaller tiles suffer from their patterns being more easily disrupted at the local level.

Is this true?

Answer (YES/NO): NO